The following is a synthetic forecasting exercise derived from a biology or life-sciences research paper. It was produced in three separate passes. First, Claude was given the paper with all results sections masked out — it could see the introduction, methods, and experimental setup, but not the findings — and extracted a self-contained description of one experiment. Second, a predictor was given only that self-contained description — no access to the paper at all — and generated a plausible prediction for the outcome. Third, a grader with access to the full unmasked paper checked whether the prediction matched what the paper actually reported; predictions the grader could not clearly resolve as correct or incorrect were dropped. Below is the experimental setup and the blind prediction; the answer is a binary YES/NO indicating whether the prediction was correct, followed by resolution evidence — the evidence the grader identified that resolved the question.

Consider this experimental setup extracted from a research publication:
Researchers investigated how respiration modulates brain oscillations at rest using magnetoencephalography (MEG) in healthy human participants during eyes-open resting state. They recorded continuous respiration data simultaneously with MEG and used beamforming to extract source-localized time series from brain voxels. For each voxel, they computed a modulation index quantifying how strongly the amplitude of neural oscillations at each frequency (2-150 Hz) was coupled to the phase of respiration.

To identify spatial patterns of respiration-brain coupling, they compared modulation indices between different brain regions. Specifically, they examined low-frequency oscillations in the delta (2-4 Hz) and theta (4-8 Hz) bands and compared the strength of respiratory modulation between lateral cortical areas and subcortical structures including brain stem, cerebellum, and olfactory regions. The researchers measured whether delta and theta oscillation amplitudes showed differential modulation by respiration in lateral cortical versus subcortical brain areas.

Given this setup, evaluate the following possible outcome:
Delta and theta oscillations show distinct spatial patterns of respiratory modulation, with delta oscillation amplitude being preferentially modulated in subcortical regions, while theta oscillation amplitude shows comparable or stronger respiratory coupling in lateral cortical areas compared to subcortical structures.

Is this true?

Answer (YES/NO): NO